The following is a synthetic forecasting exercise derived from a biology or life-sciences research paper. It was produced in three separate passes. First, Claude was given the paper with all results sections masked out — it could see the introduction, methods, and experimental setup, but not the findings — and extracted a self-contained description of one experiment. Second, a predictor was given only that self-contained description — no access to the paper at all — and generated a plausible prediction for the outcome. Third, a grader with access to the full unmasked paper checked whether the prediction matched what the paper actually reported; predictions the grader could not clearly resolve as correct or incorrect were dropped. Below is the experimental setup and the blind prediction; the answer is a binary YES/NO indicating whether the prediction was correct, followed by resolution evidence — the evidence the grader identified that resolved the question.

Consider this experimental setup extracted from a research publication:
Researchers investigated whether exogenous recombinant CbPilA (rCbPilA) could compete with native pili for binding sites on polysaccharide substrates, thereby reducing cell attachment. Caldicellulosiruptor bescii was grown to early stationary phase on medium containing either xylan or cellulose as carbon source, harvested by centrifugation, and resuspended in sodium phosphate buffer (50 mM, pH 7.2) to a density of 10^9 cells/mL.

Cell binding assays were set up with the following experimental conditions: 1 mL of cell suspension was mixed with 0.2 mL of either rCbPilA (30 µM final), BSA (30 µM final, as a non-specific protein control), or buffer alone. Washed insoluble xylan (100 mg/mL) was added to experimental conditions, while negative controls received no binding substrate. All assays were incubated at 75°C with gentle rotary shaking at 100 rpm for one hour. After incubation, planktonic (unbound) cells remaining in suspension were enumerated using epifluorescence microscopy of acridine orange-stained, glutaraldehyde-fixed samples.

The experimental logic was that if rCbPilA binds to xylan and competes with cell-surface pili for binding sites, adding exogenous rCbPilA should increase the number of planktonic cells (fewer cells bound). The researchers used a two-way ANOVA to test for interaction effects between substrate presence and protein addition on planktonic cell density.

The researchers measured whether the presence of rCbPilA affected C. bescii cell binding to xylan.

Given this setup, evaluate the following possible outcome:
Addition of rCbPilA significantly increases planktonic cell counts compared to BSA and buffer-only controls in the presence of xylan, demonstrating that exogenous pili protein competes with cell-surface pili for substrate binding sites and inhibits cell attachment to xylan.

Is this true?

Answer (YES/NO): YES